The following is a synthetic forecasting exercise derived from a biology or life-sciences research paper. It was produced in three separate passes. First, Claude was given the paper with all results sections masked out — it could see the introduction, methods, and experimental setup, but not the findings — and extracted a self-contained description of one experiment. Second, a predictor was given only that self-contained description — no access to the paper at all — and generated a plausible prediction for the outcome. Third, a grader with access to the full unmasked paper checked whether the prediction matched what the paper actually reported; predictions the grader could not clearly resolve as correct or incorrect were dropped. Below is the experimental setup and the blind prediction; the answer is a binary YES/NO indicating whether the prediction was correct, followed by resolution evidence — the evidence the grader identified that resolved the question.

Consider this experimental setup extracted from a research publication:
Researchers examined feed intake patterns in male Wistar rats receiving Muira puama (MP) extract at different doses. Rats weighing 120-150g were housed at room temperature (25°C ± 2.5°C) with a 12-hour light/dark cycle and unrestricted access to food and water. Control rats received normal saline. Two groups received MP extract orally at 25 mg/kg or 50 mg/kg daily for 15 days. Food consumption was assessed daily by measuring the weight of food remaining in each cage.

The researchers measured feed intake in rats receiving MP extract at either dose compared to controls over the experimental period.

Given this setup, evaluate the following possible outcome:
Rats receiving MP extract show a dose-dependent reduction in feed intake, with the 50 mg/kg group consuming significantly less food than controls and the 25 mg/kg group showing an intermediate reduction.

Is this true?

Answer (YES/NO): NO